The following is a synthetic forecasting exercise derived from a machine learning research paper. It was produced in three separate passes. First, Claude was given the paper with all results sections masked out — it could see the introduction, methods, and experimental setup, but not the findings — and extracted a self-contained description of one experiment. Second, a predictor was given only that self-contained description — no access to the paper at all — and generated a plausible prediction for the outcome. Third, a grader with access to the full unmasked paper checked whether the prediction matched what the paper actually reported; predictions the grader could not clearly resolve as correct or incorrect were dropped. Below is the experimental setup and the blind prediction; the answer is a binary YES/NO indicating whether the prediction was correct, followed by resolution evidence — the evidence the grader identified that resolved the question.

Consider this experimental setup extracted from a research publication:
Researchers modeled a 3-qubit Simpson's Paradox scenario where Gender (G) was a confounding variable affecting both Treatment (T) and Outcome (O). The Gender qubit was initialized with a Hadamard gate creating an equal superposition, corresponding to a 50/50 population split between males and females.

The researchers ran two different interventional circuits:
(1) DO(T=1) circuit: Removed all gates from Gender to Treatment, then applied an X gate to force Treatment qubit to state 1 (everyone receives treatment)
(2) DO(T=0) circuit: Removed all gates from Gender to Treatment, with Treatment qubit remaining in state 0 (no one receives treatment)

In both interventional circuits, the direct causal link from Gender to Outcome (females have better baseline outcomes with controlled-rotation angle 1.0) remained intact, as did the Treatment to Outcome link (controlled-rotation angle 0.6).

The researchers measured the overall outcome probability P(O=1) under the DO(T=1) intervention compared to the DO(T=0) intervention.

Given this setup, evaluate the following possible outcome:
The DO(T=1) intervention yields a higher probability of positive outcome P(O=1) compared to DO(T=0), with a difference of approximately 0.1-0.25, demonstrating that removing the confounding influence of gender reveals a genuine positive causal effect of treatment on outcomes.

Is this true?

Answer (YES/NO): YES